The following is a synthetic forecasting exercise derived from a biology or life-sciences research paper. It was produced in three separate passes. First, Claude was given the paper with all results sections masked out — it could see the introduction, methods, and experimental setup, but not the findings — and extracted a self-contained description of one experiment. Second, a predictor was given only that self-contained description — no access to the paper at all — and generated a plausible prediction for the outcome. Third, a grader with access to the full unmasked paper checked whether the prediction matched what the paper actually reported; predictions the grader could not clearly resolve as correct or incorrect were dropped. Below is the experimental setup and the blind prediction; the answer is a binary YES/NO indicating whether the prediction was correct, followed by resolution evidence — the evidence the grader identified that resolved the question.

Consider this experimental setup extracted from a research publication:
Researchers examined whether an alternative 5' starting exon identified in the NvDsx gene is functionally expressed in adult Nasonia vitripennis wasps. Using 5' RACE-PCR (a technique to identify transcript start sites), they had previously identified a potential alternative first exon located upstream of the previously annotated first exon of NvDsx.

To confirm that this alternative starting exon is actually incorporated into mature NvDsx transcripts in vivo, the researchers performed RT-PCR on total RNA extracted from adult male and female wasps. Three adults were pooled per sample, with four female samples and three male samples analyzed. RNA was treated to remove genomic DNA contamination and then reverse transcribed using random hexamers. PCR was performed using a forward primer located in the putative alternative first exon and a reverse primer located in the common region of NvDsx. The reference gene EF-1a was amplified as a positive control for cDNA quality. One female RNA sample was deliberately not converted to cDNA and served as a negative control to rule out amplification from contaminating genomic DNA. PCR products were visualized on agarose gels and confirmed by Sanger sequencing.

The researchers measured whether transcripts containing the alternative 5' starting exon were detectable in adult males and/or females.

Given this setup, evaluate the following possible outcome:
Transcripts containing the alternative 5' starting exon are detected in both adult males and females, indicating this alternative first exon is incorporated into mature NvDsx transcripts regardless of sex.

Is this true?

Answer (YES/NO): YES